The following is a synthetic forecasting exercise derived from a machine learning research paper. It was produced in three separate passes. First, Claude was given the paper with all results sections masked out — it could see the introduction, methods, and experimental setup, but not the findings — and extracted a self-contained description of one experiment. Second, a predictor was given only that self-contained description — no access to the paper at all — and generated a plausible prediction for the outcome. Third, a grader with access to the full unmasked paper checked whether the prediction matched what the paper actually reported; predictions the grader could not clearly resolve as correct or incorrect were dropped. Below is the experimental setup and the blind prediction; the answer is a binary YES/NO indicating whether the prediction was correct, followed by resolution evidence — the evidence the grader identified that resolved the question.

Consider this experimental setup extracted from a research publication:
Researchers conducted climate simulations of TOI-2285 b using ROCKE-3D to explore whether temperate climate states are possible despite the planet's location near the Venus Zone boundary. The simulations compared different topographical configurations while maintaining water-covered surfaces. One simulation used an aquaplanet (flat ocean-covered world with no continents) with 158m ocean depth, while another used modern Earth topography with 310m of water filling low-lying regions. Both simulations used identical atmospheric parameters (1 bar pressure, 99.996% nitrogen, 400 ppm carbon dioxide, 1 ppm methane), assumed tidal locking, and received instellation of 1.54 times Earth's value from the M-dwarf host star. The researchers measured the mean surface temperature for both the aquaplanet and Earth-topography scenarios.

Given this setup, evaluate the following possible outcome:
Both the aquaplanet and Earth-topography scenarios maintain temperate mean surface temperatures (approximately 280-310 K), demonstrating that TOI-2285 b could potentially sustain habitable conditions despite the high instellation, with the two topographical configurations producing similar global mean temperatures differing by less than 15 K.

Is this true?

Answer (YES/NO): NO